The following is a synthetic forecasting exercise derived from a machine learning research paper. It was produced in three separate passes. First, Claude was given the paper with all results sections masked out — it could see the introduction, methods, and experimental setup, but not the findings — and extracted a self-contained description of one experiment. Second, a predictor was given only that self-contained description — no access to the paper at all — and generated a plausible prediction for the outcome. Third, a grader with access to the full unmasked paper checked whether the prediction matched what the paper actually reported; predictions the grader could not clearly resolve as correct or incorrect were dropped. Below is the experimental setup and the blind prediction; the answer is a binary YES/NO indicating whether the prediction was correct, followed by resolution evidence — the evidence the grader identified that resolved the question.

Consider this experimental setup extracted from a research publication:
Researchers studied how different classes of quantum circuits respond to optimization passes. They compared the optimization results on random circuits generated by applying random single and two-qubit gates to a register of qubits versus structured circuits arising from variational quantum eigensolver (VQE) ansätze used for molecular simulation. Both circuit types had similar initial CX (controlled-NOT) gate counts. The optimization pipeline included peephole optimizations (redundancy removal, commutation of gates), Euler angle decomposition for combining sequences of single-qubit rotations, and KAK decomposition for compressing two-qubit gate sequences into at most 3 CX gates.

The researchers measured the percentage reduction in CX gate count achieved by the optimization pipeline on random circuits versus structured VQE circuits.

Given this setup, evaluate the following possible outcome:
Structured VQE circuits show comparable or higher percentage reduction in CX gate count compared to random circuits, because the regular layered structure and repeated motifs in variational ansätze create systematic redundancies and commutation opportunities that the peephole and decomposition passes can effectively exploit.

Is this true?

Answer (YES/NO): YES